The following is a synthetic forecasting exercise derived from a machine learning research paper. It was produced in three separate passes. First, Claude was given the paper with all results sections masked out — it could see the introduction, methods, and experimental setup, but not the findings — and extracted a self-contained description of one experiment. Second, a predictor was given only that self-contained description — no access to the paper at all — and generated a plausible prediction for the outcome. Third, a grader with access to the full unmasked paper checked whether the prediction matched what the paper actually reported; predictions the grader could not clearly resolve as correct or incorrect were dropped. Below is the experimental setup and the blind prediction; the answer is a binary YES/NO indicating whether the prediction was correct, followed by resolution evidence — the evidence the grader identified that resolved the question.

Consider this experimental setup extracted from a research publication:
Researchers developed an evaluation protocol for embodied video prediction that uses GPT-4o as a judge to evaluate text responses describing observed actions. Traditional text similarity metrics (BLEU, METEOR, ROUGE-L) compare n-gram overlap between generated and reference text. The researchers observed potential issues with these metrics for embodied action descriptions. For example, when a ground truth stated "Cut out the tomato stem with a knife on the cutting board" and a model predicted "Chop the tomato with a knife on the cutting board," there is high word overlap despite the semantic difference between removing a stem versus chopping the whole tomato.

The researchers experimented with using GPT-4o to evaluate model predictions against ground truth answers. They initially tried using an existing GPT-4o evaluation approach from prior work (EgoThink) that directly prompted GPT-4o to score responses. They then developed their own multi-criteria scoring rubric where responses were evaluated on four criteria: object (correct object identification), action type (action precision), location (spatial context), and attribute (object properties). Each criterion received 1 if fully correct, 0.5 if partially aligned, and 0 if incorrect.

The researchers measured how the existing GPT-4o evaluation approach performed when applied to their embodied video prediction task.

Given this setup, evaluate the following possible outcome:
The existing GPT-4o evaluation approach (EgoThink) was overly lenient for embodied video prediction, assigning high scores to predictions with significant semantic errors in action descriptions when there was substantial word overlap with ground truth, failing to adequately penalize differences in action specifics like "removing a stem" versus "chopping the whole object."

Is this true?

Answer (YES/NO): NO